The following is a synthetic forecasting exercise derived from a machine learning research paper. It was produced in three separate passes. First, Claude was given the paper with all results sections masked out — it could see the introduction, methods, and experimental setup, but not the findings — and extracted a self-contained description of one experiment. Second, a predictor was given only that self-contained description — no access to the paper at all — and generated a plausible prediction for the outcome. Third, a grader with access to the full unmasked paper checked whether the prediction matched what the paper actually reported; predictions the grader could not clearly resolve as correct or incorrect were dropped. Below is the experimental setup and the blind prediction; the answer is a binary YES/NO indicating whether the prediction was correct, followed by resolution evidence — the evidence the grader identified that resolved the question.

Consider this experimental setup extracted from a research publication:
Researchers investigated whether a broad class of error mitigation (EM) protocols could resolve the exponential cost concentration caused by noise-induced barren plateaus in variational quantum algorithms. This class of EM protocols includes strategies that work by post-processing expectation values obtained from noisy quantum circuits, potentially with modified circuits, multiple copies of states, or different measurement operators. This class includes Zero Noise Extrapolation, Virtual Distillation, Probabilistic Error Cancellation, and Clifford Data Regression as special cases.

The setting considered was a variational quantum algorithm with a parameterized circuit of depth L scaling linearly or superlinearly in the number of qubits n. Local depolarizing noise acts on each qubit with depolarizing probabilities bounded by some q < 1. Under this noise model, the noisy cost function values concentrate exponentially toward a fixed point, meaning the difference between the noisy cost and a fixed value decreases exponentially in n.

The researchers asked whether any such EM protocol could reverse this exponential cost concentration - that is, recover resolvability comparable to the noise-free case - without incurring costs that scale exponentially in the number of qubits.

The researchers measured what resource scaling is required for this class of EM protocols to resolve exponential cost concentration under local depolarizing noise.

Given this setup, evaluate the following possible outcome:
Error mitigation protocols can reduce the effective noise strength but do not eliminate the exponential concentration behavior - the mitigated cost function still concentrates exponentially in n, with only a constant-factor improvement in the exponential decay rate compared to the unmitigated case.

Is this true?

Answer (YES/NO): NO